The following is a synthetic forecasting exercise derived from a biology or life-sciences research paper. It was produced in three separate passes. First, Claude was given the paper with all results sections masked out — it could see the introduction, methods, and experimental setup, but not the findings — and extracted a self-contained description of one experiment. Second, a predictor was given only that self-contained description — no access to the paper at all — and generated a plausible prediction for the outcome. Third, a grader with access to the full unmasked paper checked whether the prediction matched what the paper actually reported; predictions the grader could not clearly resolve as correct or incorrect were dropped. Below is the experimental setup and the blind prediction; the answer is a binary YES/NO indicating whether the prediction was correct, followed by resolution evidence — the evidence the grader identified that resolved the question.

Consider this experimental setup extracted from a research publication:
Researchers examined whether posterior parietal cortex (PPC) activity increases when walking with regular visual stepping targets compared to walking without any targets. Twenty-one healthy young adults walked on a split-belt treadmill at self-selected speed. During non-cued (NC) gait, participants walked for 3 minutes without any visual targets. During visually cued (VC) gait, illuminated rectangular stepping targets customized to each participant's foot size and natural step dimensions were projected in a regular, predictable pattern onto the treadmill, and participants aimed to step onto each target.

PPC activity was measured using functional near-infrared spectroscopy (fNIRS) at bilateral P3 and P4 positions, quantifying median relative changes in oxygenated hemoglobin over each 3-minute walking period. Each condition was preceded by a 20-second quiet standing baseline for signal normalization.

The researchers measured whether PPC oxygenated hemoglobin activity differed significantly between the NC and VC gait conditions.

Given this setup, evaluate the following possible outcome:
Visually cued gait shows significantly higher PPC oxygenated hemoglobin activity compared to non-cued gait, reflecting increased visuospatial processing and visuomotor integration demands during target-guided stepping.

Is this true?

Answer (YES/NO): NO